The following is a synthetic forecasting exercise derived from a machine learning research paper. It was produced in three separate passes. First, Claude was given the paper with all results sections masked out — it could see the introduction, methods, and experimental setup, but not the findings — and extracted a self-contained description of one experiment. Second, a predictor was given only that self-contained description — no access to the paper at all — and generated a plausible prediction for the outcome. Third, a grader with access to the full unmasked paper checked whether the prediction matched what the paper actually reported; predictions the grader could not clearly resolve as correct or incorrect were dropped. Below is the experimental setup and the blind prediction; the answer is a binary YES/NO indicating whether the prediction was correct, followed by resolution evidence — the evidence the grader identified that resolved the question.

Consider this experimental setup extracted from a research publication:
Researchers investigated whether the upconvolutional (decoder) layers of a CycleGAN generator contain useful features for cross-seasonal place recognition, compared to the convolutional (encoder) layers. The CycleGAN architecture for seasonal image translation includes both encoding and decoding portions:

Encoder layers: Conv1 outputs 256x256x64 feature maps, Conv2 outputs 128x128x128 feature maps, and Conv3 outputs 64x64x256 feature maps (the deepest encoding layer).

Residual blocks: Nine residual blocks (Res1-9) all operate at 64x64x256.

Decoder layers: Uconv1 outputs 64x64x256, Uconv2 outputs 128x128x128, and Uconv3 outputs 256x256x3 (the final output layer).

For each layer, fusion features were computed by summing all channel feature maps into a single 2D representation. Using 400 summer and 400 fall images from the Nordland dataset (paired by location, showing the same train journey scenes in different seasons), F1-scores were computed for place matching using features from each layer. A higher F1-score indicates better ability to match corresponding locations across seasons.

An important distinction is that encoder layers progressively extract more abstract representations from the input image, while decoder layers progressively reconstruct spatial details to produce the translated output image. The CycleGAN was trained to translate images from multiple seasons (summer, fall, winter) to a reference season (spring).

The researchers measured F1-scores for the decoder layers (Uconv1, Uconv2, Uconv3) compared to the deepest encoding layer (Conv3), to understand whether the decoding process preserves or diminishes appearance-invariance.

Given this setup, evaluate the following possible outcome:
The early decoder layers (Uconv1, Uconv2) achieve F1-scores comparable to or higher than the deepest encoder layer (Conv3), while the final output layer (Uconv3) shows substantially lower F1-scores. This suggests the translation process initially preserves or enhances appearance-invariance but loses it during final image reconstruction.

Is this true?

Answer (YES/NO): NO